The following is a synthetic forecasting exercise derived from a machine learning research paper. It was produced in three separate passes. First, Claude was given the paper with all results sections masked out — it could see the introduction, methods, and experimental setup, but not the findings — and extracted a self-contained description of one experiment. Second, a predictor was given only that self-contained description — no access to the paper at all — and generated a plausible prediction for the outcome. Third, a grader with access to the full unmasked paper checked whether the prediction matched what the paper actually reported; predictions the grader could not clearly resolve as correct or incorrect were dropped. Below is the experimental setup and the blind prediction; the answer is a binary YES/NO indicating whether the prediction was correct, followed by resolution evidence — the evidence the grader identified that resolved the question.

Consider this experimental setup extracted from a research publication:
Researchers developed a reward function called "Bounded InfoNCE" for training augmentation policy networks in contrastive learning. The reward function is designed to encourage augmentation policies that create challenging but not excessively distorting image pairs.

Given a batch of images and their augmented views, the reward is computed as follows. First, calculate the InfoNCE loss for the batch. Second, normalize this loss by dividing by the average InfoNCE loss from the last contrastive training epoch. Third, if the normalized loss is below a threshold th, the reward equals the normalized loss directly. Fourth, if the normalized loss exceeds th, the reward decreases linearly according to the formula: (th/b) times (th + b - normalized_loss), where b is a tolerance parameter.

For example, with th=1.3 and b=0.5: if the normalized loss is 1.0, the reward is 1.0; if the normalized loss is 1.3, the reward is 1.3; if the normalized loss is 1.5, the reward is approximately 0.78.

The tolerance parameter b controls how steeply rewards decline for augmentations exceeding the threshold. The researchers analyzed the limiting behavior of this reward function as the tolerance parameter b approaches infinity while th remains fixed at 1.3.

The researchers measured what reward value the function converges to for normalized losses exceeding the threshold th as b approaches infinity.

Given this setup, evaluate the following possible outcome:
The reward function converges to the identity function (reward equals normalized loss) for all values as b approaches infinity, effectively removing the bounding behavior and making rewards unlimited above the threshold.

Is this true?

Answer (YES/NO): NO